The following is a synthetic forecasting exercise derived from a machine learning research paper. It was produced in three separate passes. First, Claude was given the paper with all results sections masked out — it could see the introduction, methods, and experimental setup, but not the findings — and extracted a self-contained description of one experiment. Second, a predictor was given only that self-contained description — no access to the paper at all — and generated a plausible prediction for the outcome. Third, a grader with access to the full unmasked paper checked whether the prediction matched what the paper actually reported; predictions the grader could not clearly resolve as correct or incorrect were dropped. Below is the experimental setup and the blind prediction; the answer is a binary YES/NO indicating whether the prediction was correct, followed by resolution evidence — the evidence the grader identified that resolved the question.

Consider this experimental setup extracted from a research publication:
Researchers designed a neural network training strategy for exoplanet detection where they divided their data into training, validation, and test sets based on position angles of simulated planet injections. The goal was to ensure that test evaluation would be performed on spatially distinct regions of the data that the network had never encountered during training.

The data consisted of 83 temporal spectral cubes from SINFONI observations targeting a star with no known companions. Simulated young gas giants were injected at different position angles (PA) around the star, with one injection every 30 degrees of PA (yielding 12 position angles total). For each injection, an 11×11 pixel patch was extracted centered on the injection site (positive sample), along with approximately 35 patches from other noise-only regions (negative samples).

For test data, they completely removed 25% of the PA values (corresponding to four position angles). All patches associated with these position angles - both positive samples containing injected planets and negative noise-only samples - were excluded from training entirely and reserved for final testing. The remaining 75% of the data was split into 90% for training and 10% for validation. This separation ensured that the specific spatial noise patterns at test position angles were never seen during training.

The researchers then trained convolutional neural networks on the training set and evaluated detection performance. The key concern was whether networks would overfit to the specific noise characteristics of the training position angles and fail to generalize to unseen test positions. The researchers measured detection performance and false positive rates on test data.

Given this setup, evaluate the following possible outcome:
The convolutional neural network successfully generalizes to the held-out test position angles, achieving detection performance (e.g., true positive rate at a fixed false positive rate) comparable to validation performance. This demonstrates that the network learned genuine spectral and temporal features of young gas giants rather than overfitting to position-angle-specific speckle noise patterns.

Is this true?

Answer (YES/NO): YES